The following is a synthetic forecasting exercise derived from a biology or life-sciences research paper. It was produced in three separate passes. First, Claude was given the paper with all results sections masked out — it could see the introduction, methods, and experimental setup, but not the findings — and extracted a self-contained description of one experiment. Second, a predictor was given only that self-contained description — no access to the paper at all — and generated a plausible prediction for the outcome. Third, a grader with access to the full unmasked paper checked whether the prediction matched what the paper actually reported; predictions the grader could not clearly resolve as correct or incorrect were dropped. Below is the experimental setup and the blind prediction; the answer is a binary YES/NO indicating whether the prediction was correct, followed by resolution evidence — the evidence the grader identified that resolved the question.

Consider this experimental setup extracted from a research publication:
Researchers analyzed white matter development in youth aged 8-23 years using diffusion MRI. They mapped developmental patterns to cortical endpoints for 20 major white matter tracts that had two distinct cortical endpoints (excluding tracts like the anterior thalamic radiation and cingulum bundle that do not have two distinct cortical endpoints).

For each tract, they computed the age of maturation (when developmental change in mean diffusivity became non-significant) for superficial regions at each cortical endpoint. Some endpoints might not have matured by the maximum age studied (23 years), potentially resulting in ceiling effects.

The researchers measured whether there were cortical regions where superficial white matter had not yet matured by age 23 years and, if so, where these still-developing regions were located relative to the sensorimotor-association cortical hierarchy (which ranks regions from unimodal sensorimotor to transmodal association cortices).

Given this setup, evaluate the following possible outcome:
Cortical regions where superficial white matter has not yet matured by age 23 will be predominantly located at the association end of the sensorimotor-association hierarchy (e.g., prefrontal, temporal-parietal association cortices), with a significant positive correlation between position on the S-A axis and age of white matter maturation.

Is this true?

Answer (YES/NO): YES